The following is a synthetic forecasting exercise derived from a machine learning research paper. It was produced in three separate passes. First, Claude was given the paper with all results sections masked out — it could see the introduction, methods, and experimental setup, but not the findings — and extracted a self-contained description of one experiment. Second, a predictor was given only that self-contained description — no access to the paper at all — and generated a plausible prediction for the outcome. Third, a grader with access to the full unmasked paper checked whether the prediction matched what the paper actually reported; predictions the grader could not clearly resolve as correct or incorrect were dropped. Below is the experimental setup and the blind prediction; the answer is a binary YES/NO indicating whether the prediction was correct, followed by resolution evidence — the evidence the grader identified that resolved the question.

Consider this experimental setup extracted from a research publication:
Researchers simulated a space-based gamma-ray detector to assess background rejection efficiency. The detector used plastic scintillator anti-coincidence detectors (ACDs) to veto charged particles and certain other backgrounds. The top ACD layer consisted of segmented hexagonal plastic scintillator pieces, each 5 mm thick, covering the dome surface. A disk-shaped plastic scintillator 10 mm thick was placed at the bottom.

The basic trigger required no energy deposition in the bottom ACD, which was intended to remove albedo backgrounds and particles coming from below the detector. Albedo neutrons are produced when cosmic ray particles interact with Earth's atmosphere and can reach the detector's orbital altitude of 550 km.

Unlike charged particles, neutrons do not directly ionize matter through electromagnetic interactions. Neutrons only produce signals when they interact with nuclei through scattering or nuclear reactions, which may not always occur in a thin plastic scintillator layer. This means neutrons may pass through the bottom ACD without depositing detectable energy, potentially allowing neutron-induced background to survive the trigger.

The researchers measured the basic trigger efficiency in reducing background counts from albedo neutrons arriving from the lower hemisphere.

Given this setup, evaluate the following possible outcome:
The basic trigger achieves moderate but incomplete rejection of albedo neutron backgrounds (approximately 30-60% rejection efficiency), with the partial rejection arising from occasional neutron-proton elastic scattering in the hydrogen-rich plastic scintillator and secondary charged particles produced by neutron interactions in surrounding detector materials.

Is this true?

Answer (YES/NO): YES